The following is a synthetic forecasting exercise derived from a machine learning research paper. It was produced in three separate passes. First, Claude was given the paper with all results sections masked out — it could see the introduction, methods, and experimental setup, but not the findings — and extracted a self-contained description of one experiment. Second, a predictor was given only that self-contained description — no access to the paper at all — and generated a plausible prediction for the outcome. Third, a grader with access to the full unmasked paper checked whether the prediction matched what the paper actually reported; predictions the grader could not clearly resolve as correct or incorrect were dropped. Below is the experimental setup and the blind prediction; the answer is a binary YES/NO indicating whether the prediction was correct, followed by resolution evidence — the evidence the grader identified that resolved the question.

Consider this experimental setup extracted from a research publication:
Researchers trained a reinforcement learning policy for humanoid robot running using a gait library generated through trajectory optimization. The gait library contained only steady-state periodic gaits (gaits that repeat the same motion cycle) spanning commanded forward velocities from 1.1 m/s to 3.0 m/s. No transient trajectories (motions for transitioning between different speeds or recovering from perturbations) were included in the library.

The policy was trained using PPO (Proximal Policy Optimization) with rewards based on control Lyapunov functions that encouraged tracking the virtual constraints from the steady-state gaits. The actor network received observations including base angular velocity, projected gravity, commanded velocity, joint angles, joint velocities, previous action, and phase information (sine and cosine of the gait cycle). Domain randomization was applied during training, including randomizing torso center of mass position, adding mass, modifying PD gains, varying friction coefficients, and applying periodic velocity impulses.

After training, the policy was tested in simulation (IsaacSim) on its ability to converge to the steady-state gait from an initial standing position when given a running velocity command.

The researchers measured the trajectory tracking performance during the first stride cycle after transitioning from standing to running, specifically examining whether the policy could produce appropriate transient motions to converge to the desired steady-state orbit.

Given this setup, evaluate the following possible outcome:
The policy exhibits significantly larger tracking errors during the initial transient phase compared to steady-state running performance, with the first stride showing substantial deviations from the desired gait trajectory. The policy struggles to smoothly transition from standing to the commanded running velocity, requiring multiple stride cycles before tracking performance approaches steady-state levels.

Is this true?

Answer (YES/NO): NO